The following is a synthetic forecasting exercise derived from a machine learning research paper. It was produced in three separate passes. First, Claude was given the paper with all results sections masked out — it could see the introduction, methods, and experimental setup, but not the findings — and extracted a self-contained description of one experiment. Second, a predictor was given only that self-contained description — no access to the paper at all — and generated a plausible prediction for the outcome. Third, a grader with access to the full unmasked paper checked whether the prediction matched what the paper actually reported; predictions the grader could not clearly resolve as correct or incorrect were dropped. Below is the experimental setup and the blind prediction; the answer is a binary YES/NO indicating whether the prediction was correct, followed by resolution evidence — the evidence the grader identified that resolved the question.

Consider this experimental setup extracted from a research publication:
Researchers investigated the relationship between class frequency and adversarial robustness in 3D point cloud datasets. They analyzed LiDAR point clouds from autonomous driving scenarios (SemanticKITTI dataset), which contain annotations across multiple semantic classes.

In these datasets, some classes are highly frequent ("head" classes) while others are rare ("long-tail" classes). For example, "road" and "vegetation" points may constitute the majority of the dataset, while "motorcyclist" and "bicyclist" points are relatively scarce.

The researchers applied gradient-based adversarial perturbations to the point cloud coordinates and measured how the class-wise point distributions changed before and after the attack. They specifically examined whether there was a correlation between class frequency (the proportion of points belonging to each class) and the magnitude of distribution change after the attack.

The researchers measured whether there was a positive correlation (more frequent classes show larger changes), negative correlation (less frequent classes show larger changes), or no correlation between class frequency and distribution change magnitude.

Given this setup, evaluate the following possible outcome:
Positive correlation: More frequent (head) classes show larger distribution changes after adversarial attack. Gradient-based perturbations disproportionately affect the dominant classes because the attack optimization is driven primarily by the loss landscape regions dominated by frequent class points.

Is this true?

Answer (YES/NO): YES